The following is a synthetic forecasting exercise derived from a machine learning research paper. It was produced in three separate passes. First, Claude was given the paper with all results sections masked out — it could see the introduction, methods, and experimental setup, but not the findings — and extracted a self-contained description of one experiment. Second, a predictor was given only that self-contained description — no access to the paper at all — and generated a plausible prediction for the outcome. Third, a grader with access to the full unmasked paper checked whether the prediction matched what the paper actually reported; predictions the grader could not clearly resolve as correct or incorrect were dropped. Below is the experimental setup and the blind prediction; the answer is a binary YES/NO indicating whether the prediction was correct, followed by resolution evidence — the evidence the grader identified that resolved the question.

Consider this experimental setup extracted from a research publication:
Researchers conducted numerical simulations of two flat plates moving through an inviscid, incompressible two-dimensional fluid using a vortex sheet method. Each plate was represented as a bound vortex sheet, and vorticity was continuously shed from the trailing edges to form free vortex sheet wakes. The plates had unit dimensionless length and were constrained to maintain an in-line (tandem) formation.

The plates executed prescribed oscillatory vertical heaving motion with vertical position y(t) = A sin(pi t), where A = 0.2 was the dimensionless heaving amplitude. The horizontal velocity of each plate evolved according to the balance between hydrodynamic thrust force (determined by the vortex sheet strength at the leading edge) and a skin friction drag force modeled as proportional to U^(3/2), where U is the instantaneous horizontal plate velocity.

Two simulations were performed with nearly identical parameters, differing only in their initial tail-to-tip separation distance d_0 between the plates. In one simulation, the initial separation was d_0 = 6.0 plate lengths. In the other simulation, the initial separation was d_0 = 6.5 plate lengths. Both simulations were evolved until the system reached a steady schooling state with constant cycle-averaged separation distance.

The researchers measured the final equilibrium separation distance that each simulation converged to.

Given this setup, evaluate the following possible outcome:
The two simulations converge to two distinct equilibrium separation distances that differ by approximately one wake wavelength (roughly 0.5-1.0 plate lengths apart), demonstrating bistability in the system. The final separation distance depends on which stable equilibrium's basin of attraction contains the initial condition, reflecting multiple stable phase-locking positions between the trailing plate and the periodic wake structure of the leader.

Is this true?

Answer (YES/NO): NO